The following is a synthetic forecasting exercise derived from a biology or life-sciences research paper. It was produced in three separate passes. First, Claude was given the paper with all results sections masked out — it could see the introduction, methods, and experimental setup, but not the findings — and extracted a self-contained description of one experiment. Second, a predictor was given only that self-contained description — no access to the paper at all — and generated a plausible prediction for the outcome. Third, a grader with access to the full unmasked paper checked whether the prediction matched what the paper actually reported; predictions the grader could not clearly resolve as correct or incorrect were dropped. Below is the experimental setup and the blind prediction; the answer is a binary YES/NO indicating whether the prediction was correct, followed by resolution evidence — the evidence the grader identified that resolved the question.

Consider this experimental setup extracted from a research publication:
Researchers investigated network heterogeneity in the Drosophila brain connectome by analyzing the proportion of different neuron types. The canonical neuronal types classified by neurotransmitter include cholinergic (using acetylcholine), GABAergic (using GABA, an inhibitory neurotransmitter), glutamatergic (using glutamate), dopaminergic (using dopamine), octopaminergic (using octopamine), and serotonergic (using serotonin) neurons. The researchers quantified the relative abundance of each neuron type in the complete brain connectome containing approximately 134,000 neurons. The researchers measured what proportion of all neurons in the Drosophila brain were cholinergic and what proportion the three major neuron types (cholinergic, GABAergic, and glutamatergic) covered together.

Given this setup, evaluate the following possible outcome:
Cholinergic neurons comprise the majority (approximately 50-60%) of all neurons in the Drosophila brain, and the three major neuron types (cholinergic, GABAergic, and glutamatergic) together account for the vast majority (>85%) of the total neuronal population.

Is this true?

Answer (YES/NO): NO